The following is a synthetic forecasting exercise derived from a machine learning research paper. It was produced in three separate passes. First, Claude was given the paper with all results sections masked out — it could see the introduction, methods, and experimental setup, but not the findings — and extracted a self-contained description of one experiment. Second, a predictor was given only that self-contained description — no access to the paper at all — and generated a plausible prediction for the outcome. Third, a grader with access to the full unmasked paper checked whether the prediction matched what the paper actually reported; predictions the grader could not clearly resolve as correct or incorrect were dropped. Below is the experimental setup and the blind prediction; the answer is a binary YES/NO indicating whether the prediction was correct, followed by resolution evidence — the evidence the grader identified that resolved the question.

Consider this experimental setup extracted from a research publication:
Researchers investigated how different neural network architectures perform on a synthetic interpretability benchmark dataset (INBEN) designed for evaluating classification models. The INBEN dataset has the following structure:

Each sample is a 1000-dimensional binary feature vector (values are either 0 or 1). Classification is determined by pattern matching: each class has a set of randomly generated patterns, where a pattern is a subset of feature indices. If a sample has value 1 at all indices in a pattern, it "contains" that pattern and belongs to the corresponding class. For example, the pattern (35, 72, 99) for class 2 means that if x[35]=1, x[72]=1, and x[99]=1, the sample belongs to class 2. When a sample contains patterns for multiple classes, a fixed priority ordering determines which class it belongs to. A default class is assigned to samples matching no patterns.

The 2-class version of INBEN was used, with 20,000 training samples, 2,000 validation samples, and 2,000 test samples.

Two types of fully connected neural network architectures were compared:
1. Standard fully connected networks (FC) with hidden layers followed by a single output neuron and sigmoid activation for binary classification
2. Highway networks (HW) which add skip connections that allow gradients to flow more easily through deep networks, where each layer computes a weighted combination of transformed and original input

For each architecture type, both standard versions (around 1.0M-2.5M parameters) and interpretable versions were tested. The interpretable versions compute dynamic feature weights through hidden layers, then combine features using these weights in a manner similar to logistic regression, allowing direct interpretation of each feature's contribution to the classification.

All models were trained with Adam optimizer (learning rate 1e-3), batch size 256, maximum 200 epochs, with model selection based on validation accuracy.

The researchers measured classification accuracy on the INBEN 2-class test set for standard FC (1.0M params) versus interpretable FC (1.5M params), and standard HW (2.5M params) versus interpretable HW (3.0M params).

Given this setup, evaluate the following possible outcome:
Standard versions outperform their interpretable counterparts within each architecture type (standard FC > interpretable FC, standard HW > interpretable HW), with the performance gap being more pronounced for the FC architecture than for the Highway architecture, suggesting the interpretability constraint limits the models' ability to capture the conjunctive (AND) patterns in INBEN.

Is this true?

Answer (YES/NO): NO